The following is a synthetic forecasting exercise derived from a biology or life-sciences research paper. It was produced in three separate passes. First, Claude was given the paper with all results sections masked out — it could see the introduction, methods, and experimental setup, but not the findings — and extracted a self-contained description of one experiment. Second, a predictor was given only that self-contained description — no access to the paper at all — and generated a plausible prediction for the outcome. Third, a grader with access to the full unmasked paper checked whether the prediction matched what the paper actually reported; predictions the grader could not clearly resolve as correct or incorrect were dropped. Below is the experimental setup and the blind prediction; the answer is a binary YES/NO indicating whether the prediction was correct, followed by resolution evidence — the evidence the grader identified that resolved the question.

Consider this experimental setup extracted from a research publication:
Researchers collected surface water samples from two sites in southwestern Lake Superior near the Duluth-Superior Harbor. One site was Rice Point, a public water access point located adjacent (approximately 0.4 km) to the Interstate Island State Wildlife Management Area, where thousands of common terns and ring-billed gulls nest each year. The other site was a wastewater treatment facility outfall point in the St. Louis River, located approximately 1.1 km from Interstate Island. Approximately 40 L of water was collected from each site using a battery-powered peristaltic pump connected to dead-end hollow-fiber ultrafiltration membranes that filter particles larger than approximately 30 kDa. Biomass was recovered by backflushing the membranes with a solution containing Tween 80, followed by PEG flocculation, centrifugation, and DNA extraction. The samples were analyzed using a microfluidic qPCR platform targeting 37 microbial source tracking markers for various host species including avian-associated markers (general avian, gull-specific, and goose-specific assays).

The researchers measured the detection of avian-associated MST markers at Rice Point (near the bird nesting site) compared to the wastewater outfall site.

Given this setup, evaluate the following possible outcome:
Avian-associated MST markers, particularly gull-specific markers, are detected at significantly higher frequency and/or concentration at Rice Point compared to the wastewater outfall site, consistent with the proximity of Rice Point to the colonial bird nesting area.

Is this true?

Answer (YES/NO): YES